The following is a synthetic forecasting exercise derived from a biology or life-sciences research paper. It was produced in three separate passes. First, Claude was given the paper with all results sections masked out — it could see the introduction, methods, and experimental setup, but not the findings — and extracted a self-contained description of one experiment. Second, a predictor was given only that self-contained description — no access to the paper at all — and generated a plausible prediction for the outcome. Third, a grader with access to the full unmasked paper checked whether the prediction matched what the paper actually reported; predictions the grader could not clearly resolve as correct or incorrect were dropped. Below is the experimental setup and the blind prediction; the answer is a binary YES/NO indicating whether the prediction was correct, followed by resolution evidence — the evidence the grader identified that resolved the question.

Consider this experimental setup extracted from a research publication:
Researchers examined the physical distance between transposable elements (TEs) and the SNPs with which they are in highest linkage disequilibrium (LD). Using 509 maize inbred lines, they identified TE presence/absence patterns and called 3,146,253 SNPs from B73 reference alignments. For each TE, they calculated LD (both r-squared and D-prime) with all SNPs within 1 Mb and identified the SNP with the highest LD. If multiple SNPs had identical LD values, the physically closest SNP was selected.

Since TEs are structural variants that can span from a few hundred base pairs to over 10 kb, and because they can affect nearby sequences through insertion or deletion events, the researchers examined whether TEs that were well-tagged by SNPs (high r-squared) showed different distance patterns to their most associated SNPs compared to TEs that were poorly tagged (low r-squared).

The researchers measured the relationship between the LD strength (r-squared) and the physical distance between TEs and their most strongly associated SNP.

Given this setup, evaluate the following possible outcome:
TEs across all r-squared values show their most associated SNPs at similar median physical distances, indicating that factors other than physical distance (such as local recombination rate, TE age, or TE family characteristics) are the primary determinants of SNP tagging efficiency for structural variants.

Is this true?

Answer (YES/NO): NO